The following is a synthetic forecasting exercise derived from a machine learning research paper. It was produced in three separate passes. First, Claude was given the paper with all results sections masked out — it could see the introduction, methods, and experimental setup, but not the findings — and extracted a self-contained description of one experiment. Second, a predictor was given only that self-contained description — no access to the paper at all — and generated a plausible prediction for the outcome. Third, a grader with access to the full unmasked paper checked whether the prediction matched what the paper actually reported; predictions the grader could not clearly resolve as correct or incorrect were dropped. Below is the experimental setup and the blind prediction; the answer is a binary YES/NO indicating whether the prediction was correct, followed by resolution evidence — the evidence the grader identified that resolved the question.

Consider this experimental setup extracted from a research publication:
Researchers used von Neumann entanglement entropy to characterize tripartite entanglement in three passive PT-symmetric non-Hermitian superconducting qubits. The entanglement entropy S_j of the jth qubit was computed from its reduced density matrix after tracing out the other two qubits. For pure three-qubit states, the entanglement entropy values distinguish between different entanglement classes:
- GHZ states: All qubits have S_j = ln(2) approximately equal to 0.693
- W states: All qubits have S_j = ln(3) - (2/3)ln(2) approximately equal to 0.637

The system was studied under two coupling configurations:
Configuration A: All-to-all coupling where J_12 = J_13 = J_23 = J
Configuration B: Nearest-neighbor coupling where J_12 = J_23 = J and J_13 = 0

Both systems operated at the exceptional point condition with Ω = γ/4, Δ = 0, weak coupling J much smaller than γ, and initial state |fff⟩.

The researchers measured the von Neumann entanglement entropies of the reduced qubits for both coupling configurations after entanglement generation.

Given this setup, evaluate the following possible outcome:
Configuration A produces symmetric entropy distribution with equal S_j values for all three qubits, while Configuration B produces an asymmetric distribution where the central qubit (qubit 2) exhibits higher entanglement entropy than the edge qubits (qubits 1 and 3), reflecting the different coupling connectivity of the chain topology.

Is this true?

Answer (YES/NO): NO